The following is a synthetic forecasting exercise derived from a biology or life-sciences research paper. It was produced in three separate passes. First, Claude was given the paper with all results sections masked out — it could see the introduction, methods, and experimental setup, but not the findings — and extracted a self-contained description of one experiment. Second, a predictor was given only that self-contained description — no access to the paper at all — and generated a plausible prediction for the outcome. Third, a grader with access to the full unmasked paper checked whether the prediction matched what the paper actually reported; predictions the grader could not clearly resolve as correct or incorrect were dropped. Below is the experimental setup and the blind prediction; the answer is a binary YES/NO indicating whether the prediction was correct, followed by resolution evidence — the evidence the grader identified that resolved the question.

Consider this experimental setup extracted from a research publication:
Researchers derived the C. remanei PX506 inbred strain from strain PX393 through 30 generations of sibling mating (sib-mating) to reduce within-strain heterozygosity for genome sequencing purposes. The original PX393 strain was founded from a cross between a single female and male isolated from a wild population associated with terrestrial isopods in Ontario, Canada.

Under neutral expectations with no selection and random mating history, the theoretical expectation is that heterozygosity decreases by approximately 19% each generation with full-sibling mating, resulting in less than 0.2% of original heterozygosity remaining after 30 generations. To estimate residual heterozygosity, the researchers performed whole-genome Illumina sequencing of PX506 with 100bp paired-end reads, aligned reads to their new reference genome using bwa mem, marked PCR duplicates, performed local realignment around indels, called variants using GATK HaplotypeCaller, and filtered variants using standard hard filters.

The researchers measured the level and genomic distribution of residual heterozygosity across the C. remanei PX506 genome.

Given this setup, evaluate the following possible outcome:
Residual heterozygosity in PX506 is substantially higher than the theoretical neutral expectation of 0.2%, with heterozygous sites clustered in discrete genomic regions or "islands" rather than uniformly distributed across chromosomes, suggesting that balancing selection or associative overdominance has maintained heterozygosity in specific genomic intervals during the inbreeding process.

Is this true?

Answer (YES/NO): NO